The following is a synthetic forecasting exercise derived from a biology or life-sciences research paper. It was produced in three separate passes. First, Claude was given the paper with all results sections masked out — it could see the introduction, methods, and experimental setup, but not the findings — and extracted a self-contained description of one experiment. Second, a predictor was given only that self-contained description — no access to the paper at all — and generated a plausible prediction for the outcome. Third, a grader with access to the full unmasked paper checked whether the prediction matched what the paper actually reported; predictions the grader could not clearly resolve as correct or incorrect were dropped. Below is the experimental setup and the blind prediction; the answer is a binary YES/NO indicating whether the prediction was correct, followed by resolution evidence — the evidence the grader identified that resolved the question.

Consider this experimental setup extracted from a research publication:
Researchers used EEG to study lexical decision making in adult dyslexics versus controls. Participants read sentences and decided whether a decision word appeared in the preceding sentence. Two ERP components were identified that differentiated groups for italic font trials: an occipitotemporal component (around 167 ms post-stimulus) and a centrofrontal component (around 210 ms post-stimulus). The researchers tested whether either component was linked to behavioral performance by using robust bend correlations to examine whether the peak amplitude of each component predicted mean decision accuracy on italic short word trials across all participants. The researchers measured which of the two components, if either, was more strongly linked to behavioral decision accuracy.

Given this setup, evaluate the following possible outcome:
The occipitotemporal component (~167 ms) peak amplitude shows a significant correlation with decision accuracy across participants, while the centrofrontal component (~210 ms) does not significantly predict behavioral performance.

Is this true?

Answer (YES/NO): NO